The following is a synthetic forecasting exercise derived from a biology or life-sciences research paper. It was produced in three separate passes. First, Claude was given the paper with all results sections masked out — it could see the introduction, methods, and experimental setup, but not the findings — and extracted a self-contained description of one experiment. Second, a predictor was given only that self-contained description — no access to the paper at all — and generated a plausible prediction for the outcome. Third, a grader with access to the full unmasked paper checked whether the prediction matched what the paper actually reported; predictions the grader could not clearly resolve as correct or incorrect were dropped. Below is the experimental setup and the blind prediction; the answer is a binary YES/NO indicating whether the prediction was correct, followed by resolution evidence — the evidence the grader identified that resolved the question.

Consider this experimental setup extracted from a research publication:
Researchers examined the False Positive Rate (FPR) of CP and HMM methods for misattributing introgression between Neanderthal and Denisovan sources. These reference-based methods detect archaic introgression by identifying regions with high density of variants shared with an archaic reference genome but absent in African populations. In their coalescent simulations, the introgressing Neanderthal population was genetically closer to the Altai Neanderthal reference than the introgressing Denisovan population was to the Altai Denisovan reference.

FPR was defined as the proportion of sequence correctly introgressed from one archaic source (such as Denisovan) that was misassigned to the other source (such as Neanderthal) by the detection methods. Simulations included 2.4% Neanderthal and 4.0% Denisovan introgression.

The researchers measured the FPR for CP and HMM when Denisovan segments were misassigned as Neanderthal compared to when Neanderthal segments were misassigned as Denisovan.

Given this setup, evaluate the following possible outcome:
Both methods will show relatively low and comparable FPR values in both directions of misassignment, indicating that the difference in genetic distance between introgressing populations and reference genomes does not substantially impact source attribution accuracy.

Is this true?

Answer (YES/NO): NO